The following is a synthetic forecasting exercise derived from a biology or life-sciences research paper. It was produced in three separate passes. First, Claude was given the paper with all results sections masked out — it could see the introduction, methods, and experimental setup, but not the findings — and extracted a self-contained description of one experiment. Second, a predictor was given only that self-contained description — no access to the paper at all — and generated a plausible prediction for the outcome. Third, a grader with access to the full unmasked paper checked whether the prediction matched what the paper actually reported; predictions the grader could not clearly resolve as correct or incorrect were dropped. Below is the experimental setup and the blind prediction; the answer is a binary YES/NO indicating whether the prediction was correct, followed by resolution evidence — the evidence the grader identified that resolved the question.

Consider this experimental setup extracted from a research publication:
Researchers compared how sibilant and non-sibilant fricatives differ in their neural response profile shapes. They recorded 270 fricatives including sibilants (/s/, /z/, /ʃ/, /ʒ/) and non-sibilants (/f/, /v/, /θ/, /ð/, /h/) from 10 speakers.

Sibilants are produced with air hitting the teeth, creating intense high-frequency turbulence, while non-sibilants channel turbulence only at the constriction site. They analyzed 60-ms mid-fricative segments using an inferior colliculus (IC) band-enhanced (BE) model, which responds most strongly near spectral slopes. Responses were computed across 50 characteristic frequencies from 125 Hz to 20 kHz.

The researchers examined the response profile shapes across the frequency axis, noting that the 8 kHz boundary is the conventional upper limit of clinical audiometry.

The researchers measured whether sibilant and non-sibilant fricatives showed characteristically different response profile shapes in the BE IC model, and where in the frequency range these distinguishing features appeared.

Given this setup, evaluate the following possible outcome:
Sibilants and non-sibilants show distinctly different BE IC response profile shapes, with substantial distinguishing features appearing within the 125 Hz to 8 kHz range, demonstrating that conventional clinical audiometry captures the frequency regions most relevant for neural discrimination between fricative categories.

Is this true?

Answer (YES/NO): NO